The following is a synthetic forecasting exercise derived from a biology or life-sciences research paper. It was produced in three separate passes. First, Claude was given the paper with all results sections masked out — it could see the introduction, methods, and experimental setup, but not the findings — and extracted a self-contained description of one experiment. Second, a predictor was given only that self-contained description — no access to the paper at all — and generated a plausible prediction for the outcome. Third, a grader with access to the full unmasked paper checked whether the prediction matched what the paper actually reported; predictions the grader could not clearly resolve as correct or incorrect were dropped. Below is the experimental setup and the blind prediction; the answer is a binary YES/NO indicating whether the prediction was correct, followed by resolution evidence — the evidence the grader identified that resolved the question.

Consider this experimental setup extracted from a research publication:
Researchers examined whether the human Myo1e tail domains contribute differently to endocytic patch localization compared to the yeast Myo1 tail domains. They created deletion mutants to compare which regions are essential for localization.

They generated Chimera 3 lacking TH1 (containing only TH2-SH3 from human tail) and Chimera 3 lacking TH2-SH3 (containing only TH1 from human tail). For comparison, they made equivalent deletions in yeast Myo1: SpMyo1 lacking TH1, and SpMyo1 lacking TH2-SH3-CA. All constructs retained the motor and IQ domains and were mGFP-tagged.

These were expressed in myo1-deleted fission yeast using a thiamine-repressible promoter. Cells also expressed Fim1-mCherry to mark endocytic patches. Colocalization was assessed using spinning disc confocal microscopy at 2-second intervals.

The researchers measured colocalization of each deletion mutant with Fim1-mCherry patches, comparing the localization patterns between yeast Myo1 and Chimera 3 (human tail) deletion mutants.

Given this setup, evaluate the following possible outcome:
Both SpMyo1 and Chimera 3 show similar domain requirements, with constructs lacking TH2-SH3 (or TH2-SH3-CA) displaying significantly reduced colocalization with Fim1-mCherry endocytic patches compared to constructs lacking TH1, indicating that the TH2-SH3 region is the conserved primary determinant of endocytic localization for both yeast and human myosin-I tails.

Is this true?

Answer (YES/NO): NO